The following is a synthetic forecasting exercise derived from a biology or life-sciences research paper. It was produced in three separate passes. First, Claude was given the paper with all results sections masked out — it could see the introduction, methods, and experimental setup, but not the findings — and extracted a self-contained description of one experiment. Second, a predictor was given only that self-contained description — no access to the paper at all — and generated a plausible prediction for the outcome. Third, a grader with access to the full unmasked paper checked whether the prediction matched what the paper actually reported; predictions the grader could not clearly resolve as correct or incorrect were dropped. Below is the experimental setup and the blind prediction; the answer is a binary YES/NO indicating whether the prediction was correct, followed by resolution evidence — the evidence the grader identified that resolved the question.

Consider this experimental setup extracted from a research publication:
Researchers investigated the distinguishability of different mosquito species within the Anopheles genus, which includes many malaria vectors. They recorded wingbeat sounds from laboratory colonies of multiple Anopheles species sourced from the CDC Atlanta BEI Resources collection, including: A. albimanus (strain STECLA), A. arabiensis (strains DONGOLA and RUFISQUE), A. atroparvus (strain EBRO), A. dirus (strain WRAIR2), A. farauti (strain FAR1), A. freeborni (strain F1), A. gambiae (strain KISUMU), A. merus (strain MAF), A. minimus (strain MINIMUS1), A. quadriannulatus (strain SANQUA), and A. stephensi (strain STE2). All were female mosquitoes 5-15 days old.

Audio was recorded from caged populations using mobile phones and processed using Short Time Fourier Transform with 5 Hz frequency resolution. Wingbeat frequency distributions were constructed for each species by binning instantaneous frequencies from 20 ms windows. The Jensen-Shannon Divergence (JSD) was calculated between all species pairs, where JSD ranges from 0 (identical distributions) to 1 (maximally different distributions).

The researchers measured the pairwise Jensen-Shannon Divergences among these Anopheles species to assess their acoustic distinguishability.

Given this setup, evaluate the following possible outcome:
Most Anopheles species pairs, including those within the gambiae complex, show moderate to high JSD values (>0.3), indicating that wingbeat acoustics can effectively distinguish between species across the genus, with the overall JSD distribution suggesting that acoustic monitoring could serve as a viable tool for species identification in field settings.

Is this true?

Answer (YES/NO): YES